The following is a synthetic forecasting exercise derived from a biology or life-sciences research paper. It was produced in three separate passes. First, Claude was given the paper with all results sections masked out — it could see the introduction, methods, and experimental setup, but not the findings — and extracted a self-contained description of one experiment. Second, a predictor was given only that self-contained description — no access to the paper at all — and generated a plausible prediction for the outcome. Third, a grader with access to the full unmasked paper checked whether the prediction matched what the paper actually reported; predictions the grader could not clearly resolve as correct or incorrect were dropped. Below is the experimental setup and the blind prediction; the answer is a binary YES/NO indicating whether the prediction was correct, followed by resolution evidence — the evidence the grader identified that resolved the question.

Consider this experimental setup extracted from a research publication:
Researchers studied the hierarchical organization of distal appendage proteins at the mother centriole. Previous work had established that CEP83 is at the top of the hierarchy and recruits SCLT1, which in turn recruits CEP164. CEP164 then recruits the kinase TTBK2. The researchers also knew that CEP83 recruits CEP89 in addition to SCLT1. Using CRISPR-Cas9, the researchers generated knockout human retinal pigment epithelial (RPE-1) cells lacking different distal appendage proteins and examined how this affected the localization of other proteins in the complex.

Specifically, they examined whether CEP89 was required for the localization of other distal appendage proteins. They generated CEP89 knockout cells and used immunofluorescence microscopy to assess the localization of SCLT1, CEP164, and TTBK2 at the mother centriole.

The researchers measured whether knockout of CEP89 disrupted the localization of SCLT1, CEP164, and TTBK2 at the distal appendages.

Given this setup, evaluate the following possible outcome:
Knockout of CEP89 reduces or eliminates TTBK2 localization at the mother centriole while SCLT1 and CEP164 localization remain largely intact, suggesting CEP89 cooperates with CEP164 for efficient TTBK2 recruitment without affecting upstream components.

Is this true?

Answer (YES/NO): NO